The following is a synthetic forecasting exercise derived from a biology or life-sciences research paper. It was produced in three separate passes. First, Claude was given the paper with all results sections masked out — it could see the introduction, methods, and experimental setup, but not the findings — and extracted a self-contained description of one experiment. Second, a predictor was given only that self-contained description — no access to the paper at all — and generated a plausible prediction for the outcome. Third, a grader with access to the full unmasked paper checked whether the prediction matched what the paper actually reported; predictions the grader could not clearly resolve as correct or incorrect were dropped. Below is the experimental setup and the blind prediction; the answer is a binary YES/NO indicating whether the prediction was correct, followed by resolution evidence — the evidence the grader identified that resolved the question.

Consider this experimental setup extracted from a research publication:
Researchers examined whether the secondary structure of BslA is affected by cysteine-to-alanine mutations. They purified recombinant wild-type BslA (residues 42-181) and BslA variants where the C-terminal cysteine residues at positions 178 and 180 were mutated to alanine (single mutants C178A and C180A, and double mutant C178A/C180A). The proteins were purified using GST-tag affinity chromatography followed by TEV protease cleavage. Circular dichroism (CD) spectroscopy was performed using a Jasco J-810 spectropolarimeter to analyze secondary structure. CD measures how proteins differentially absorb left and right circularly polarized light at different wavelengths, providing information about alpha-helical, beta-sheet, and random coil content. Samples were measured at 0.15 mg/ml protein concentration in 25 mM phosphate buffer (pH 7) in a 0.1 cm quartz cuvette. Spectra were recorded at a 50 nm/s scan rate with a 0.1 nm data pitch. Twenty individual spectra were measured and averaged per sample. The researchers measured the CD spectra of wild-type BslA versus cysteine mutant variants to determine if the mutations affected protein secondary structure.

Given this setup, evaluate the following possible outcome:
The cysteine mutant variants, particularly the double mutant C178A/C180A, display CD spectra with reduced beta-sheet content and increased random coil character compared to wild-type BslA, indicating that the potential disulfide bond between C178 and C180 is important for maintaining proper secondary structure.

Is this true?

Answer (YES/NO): NO